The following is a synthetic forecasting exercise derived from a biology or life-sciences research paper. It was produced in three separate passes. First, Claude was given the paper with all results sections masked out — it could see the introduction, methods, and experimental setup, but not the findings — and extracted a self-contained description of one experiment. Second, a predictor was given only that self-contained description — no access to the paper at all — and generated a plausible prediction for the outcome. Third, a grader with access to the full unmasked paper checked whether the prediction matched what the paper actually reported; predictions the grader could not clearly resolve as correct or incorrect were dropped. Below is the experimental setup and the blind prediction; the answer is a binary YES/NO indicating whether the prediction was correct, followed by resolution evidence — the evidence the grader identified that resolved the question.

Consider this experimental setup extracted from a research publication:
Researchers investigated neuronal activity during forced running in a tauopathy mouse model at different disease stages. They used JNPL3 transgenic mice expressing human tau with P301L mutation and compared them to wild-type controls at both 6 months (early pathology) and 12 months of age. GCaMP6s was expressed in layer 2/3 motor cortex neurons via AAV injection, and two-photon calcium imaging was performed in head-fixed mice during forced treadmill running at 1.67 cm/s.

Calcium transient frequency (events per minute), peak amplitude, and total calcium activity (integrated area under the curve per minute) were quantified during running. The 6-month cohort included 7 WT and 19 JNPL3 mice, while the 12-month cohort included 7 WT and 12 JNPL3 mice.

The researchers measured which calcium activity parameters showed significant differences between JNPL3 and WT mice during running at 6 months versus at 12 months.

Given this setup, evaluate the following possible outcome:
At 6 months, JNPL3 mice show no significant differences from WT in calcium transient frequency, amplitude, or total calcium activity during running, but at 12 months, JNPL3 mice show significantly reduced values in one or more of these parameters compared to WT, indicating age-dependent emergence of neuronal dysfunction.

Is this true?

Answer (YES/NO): NO